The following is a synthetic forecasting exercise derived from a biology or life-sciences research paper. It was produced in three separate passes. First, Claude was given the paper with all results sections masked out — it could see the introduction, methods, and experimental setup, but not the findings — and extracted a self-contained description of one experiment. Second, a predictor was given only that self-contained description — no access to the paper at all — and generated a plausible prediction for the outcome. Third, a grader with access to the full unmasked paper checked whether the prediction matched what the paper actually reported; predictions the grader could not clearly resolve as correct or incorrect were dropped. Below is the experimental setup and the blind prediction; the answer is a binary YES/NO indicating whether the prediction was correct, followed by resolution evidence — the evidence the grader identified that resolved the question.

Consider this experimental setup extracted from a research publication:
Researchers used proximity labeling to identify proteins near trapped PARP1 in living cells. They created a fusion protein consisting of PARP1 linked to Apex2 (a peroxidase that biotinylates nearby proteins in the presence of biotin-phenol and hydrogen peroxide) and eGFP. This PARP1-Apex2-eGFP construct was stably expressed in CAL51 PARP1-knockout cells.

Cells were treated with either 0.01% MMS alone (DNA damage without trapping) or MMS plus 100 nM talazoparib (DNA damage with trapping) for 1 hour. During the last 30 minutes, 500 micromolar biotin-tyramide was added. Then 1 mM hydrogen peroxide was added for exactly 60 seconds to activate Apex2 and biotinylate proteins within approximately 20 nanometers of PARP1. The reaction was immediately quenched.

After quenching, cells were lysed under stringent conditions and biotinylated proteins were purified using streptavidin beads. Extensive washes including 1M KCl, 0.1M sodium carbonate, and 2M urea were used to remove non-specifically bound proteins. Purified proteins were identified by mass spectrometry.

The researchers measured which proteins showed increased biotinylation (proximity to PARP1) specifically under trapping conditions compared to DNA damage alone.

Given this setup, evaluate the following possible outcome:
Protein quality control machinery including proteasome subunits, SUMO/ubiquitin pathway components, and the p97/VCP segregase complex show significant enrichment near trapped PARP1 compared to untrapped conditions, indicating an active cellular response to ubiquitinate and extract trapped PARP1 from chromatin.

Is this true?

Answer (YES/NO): YES